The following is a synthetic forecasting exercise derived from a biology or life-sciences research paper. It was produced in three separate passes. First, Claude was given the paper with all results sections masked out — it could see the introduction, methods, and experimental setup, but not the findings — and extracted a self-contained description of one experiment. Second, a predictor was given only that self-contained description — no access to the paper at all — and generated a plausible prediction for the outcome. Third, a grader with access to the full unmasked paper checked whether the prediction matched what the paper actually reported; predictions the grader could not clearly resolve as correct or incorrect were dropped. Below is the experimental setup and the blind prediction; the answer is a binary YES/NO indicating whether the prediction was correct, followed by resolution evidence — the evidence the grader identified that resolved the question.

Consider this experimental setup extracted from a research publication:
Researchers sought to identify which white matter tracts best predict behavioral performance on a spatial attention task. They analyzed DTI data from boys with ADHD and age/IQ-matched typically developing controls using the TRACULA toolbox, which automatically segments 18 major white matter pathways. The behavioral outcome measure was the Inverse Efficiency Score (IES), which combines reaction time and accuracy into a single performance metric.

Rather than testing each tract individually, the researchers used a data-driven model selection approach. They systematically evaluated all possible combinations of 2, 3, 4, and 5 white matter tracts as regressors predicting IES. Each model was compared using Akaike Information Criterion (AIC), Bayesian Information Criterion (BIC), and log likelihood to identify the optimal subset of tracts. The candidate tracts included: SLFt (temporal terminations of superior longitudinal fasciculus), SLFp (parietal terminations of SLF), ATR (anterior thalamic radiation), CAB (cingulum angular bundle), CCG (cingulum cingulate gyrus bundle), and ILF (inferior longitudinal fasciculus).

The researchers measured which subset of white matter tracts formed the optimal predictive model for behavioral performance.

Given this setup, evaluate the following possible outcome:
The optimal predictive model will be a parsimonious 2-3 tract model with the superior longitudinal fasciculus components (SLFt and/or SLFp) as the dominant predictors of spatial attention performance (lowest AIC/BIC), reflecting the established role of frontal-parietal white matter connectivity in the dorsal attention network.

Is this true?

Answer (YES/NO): YES